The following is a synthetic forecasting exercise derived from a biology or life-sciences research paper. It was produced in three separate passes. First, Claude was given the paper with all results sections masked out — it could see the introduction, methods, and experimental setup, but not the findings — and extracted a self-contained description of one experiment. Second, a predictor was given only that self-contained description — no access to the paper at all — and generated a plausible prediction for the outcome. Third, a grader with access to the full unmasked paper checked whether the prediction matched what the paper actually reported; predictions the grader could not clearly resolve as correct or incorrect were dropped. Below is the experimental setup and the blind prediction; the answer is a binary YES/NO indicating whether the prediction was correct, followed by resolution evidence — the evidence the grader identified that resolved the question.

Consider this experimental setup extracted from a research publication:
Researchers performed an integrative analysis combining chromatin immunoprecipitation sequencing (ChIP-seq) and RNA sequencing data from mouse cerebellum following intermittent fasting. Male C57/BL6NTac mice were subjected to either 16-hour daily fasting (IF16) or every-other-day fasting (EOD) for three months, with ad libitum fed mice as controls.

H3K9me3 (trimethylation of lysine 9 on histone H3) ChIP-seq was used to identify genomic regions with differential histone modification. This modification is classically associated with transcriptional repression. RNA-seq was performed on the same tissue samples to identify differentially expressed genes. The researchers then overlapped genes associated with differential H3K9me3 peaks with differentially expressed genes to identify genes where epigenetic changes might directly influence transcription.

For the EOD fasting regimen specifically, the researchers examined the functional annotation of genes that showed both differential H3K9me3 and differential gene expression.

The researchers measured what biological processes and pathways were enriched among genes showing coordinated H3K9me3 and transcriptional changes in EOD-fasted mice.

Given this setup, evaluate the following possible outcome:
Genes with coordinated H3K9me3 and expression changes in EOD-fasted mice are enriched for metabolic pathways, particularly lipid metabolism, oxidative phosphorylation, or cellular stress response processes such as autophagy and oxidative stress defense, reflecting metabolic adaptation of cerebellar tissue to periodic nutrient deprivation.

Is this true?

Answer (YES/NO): YES